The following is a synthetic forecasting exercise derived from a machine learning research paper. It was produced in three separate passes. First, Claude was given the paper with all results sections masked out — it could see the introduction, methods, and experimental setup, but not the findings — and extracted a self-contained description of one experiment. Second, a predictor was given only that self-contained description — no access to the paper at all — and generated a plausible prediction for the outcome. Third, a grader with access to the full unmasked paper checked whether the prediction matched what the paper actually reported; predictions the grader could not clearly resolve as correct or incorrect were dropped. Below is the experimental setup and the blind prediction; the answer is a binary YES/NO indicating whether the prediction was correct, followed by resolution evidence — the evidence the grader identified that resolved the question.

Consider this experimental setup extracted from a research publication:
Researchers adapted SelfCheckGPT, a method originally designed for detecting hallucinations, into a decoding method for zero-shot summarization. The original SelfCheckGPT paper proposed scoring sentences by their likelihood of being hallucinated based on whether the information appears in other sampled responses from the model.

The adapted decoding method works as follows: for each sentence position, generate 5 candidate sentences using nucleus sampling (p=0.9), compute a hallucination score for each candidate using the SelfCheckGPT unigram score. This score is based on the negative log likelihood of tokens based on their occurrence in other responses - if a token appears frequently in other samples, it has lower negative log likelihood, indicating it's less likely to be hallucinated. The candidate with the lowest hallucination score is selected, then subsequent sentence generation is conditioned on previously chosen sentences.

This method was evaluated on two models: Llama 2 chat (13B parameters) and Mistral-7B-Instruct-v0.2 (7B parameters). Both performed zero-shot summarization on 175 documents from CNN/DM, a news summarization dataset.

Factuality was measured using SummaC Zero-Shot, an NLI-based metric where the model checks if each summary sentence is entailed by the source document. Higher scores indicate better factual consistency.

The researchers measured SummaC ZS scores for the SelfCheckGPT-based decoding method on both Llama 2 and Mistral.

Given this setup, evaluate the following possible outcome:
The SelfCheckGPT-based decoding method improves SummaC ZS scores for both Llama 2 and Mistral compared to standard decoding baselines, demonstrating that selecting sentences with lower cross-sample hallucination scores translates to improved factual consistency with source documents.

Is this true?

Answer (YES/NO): NO